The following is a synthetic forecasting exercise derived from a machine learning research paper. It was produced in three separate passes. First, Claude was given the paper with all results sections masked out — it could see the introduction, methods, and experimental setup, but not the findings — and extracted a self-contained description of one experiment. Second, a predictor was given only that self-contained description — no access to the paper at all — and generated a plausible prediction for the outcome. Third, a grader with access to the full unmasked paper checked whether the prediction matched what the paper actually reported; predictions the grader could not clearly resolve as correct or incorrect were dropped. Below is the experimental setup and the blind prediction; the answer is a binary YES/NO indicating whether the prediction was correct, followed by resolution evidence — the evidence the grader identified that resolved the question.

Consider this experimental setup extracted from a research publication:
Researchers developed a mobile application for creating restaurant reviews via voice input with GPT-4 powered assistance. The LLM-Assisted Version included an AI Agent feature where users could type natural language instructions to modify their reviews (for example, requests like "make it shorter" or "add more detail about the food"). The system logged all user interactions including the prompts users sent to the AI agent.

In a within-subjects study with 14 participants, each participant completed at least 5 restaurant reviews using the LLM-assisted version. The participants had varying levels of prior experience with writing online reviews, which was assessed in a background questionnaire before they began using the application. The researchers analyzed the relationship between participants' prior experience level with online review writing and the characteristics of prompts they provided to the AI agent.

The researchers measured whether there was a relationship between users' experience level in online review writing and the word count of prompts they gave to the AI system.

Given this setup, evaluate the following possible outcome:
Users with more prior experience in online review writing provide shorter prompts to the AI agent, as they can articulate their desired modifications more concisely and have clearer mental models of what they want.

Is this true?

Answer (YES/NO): NO